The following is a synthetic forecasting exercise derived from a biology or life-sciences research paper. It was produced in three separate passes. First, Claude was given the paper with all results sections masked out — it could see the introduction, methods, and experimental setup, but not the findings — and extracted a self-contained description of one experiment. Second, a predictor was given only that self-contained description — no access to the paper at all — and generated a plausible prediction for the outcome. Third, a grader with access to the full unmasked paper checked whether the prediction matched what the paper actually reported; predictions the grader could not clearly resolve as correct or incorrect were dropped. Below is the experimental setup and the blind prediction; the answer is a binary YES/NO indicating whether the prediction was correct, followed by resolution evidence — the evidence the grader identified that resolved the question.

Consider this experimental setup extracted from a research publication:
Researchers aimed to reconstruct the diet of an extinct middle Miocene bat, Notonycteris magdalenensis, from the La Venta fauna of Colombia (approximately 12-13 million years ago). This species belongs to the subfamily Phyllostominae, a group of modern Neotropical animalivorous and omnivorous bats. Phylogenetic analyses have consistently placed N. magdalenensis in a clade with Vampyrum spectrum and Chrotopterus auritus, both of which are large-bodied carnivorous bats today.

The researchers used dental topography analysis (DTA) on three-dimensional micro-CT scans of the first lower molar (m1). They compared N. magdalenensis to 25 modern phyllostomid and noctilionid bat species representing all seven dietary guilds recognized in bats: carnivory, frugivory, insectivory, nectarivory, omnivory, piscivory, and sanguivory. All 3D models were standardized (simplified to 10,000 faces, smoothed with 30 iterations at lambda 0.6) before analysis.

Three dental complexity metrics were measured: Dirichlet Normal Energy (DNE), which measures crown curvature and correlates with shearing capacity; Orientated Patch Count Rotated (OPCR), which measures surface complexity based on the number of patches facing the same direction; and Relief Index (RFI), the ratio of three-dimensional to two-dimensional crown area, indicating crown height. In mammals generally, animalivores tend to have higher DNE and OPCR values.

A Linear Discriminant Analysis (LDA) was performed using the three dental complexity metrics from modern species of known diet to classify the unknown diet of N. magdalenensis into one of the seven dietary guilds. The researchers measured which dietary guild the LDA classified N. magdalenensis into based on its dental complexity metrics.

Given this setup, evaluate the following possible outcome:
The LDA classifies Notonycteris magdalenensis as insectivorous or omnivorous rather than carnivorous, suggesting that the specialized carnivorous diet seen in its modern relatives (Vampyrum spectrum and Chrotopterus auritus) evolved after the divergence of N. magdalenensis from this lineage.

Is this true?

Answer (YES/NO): YES